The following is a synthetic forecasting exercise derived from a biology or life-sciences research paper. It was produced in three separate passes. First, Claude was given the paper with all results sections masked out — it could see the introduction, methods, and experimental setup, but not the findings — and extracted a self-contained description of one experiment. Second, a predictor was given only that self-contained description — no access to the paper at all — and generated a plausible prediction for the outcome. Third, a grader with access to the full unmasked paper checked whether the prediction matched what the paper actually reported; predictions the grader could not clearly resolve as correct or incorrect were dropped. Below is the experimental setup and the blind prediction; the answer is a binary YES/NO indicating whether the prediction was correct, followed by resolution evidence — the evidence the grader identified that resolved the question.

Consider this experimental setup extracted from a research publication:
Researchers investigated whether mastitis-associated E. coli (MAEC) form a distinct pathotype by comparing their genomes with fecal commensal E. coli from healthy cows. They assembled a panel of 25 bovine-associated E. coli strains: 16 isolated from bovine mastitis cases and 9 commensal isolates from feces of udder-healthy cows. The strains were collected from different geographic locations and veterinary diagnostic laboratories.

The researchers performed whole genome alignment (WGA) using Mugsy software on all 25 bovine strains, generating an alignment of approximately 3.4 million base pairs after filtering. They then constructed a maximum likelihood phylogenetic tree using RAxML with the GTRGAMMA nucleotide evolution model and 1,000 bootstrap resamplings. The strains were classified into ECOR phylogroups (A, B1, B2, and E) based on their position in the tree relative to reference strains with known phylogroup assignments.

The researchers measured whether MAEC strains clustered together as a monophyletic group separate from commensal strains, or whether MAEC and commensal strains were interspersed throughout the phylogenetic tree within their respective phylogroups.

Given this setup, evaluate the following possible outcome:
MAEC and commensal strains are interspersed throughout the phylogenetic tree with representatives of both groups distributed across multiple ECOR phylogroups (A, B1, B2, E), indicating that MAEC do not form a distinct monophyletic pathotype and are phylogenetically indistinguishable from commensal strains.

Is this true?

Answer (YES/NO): YES